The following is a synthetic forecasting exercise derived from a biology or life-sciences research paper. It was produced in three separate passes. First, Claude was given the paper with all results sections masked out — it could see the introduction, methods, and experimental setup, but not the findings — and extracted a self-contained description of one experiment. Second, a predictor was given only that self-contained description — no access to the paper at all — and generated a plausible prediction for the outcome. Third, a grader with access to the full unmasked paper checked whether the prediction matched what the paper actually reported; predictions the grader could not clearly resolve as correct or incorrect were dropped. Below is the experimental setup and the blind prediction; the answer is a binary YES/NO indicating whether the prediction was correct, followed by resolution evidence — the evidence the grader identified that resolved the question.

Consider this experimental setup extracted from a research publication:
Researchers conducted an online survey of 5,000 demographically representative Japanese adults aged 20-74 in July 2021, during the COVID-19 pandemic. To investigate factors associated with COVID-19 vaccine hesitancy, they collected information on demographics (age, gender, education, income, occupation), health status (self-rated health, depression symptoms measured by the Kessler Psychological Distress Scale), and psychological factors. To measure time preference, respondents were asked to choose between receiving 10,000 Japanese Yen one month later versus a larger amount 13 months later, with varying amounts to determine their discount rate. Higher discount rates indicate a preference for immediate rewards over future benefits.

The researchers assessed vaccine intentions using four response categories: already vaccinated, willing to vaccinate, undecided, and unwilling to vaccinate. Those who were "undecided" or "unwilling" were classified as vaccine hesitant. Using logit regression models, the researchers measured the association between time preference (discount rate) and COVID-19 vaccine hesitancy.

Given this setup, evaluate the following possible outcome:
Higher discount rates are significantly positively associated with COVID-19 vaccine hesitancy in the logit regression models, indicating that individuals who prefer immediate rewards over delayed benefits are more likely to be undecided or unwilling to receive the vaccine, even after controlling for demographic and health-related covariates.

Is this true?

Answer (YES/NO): YES